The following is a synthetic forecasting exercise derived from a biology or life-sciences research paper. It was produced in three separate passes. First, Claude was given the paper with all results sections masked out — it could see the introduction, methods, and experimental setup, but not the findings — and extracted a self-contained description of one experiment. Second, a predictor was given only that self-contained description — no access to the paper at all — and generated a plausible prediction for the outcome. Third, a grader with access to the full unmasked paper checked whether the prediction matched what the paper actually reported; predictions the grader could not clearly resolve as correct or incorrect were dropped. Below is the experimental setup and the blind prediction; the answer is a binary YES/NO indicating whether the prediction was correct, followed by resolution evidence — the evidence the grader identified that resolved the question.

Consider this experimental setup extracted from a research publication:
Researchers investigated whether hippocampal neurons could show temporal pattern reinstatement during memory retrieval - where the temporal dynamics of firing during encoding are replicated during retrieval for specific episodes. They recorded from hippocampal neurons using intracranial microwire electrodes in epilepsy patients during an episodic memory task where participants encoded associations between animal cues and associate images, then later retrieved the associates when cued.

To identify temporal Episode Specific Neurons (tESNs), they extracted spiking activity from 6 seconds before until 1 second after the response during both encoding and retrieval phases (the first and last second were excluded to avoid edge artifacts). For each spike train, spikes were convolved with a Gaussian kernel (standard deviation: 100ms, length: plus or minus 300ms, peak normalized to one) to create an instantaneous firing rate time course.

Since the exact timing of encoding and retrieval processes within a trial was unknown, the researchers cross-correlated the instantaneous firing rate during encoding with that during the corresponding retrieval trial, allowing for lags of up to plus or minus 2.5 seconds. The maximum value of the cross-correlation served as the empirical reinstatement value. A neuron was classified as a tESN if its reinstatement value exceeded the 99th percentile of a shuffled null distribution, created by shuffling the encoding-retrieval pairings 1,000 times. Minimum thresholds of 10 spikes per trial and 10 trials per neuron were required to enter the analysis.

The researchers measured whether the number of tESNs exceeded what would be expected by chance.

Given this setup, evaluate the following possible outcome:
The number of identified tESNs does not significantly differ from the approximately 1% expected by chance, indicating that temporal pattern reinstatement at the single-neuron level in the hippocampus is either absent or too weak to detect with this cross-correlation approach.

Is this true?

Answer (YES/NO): NO